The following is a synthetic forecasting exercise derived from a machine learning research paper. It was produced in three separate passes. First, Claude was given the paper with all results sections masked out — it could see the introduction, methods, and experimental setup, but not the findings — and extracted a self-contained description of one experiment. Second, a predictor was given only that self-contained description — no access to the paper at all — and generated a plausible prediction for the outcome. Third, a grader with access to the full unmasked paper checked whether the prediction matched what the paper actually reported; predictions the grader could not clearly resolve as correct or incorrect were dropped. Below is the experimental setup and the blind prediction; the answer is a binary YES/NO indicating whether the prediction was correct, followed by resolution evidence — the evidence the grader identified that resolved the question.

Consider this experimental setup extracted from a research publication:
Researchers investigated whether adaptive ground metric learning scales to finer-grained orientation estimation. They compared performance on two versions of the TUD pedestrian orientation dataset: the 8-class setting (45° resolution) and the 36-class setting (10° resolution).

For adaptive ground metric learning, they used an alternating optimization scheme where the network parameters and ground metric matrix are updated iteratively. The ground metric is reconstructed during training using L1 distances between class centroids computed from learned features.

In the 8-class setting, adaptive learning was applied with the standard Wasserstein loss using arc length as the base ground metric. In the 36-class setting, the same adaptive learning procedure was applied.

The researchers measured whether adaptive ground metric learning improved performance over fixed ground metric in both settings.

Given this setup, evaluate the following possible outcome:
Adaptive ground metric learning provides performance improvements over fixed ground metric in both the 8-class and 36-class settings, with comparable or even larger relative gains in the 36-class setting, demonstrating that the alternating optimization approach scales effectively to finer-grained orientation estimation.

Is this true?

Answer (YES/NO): NO